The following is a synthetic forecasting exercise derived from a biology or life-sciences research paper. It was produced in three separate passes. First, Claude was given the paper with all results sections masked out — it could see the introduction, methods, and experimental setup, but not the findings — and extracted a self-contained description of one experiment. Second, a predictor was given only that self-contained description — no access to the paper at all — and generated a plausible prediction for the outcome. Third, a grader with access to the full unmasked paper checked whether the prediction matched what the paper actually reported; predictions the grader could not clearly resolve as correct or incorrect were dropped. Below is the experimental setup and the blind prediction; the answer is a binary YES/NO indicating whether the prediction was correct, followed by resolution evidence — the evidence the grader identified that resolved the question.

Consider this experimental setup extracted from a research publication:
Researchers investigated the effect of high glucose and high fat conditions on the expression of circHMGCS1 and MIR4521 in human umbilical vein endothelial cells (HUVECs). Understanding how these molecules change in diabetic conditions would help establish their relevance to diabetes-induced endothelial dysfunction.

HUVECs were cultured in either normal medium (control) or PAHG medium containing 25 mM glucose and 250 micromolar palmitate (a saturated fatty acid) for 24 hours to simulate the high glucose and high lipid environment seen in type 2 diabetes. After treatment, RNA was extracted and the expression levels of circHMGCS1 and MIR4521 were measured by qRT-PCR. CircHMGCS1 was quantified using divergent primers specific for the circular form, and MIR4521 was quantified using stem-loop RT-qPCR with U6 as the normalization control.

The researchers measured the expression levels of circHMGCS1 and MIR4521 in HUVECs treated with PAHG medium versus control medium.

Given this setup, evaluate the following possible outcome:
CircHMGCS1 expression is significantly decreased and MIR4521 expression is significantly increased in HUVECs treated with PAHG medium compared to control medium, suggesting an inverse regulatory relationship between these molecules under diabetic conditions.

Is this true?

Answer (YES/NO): NO